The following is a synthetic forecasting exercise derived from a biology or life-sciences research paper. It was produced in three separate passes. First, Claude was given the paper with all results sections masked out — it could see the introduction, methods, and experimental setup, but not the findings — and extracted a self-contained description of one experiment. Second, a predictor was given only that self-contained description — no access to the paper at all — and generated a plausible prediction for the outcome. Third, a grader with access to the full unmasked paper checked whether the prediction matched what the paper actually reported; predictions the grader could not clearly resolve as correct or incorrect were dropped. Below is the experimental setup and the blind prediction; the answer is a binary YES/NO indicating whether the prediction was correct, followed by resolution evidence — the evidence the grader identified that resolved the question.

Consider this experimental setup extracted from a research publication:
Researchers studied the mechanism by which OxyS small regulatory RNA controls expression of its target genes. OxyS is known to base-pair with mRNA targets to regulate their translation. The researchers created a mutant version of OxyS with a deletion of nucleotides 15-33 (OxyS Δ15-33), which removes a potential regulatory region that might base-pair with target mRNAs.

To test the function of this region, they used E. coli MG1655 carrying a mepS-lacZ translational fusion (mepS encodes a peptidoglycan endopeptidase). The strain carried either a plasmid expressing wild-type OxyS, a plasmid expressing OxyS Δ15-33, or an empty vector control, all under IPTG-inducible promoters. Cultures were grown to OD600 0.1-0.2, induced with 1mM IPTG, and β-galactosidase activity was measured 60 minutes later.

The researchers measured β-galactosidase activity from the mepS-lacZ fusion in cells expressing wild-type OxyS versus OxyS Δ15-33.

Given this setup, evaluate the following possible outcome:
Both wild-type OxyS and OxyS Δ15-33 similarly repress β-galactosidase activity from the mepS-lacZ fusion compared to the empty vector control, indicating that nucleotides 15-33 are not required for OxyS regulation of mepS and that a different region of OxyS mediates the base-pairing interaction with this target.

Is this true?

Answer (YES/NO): NO